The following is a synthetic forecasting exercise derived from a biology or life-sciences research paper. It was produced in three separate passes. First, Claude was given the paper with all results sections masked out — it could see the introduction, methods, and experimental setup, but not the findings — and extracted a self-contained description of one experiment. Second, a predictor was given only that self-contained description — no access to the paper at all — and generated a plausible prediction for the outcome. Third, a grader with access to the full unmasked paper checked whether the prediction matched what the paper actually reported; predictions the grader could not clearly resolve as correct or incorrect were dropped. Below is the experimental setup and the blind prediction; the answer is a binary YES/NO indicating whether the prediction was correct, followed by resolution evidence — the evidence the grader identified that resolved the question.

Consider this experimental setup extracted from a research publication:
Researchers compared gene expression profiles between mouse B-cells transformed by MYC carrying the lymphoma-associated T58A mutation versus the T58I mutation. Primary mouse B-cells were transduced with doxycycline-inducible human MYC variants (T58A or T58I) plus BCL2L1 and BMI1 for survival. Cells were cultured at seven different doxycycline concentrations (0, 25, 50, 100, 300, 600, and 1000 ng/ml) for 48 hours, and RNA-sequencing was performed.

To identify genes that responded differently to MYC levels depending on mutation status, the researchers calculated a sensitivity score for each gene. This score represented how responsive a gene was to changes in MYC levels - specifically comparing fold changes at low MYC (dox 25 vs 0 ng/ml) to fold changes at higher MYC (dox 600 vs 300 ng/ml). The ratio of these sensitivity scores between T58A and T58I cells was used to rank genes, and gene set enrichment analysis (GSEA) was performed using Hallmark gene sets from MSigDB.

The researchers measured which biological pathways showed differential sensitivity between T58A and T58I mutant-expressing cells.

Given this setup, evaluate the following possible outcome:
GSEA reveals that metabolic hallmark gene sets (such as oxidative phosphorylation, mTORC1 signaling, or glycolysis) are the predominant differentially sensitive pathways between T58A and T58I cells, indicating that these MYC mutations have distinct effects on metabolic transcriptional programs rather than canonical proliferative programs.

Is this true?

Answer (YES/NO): NO